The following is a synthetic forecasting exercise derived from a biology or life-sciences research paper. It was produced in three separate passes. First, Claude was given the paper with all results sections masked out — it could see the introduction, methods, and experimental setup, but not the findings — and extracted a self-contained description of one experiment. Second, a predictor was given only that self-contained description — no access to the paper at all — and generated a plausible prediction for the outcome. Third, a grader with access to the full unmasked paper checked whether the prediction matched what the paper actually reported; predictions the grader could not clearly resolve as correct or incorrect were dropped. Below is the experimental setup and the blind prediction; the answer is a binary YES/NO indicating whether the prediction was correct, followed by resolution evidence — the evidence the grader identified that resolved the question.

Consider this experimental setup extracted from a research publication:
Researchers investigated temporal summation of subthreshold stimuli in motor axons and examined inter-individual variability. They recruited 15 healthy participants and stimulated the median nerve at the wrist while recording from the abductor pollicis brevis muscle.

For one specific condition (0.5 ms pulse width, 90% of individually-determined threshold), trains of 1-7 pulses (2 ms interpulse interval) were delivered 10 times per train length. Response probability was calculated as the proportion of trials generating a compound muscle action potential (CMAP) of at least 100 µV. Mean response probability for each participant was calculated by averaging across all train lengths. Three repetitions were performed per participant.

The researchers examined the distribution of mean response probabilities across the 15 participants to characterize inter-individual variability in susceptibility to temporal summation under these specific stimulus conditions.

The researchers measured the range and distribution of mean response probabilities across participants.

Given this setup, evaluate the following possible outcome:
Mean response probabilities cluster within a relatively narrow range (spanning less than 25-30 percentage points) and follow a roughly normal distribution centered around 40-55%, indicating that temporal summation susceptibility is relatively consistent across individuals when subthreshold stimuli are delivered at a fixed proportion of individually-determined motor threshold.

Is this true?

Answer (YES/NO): NO